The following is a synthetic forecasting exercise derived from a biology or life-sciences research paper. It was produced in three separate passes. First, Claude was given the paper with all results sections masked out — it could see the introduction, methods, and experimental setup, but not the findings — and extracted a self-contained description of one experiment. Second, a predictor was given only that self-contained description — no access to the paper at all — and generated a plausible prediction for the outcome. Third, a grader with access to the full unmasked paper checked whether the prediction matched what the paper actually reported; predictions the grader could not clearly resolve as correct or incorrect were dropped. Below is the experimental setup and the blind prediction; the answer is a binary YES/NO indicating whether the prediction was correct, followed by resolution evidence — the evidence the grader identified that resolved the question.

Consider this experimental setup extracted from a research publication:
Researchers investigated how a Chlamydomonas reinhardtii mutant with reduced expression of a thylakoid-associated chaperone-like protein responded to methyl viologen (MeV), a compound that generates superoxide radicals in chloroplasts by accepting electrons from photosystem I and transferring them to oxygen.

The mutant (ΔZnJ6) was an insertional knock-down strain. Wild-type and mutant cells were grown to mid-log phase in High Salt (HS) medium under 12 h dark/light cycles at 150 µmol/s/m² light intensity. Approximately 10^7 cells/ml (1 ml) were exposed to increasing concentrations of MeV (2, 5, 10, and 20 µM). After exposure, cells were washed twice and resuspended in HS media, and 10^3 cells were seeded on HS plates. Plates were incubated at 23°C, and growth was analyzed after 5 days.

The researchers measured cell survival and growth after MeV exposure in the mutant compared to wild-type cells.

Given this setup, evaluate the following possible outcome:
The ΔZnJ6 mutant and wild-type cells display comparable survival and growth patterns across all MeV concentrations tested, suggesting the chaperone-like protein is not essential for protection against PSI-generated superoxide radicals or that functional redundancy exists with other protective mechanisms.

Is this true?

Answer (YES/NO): NO